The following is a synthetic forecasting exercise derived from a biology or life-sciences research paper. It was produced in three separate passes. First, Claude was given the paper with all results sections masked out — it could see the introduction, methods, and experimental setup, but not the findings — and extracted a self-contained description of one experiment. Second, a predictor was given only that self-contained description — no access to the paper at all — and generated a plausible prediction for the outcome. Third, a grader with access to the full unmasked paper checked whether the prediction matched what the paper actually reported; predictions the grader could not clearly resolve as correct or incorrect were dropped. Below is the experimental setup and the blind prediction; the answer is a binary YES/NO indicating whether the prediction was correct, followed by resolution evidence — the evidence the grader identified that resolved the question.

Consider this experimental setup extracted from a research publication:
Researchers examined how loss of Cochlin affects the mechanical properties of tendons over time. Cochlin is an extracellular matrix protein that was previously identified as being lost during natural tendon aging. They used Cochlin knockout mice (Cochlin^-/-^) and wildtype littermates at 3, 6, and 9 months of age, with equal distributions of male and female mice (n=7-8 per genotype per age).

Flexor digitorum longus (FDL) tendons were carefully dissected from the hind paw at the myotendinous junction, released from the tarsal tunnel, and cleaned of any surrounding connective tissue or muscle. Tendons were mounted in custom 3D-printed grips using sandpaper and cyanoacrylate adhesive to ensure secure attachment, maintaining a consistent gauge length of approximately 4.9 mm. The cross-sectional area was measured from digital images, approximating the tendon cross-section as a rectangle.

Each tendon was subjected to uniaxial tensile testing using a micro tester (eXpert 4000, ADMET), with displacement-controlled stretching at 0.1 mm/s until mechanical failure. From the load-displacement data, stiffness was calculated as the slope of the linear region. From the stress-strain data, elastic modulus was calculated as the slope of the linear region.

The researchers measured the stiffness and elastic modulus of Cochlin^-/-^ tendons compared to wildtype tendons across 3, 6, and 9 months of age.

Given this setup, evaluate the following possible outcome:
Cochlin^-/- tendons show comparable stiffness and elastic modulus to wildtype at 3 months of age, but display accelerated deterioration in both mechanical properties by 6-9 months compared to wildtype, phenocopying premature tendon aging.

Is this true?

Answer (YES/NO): NO